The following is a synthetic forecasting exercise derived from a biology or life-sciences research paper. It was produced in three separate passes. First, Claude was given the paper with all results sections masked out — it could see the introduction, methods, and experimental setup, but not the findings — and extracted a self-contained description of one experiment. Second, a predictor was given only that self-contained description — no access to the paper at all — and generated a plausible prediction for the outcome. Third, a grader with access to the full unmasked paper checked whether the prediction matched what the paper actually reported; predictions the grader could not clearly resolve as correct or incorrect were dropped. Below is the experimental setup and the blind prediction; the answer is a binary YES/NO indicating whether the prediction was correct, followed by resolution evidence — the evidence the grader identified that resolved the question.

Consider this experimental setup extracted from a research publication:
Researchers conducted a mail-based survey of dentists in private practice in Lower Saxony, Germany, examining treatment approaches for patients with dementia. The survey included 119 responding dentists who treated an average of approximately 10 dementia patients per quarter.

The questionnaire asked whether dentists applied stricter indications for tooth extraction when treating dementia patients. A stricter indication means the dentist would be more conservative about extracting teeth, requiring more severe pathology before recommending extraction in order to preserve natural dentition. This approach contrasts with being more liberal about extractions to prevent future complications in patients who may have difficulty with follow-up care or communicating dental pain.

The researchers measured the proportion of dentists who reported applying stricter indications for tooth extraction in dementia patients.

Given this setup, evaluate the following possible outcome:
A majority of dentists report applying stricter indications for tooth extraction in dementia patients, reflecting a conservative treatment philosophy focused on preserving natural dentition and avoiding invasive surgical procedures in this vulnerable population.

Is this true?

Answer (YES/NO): YES